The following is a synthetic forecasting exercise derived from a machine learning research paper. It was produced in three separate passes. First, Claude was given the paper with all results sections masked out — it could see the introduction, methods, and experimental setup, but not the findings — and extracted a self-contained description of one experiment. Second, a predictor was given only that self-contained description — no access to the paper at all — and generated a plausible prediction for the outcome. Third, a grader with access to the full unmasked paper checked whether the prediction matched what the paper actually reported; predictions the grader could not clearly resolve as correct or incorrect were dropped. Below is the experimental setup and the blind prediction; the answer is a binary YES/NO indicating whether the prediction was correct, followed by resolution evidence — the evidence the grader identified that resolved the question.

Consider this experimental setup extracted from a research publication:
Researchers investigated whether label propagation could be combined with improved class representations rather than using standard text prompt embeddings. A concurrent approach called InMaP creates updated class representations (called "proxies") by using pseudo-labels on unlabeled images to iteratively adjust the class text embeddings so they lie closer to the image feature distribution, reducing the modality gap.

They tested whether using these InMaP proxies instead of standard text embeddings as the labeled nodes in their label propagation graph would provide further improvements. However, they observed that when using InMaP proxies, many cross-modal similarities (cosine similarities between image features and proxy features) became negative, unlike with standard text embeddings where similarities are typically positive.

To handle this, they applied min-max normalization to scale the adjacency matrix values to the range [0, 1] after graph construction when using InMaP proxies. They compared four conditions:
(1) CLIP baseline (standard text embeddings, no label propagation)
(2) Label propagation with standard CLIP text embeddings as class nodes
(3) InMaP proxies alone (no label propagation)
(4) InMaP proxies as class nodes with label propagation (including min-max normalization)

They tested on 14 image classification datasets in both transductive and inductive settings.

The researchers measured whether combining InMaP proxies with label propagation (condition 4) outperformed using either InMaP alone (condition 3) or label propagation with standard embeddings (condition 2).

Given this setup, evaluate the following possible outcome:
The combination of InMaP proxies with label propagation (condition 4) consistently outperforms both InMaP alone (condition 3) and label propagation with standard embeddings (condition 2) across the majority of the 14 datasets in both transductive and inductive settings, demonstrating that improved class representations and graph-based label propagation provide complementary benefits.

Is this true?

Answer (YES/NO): YES